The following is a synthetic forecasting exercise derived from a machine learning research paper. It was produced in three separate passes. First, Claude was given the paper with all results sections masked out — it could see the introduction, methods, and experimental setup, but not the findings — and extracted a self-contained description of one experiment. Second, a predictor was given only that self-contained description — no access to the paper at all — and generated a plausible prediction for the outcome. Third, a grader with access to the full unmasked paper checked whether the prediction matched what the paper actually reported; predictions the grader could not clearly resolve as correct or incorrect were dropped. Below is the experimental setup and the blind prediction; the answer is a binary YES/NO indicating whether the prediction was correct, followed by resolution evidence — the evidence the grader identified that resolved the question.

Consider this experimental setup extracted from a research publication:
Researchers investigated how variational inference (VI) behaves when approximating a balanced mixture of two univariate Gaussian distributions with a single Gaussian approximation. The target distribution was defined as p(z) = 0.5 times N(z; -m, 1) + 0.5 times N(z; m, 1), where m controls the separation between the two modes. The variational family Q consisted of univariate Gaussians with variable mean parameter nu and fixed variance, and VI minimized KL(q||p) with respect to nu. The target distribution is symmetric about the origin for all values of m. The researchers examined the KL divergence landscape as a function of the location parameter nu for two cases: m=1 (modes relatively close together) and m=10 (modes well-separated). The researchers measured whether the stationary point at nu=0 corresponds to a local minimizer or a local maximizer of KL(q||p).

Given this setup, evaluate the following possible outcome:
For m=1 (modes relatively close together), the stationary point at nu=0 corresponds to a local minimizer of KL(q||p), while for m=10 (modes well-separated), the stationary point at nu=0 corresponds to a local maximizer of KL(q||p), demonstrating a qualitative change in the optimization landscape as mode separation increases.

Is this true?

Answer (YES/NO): YES